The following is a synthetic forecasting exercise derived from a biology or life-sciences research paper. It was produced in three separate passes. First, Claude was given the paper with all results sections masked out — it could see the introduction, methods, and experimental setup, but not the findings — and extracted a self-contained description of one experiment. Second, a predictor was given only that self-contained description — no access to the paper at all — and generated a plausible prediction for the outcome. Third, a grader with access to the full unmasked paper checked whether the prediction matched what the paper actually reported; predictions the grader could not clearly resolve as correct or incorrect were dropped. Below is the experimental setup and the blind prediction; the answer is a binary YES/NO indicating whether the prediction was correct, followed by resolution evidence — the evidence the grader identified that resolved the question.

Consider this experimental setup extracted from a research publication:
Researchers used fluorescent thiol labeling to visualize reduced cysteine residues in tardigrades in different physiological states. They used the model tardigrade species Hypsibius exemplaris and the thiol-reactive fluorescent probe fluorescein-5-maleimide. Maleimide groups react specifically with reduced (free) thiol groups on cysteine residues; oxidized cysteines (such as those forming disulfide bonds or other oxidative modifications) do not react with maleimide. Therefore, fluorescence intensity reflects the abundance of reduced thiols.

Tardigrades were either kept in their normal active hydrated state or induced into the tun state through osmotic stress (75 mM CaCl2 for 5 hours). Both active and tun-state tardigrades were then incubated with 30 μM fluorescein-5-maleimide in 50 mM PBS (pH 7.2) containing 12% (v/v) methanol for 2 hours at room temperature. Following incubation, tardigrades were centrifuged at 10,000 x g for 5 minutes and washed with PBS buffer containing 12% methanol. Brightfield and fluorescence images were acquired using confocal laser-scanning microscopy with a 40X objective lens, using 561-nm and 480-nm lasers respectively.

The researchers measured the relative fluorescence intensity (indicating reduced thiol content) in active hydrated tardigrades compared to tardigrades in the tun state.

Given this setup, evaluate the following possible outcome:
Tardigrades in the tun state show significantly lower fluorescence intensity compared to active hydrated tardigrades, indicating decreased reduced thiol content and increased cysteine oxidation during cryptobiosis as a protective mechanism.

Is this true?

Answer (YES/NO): YES